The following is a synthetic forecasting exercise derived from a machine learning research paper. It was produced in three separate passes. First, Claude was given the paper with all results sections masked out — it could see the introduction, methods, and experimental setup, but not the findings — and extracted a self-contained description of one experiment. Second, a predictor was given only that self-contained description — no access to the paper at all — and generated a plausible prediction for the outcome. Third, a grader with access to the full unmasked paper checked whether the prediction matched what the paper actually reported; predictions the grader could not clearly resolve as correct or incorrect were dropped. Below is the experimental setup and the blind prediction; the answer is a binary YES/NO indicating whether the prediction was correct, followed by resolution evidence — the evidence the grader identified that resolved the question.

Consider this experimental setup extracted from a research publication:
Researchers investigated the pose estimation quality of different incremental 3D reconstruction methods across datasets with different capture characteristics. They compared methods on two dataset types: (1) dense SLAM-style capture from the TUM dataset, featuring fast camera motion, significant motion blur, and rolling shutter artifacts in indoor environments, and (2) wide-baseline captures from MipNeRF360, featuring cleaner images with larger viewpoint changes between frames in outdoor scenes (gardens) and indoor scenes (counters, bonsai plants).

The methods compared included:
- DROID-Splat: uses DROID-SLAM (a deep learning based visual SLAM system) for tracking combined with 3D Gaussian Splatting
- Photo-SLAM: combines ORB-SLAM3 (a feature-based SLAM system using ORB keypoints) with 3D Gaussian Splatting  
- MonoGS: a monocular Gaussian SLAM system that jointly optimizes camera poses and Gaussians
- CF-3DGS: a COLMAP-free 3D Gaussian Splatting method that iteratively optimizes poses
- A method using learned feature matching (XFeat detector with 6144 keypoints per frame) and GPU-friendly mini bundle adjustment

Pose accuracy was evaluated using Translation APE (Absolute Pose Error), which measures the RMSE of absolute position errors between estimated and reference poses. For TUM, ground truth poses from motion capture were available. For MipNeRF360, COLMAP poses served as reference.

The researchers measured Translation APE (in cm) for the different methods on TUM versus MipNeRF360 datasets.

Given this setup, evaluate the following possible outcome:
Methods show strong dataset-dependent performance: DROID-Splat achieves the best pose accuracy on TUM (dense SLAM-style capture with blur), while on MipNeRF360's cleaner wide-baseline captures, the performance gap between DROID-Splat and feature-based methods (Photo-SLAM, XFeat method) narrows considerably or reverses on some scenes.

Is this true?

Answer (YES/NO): NO